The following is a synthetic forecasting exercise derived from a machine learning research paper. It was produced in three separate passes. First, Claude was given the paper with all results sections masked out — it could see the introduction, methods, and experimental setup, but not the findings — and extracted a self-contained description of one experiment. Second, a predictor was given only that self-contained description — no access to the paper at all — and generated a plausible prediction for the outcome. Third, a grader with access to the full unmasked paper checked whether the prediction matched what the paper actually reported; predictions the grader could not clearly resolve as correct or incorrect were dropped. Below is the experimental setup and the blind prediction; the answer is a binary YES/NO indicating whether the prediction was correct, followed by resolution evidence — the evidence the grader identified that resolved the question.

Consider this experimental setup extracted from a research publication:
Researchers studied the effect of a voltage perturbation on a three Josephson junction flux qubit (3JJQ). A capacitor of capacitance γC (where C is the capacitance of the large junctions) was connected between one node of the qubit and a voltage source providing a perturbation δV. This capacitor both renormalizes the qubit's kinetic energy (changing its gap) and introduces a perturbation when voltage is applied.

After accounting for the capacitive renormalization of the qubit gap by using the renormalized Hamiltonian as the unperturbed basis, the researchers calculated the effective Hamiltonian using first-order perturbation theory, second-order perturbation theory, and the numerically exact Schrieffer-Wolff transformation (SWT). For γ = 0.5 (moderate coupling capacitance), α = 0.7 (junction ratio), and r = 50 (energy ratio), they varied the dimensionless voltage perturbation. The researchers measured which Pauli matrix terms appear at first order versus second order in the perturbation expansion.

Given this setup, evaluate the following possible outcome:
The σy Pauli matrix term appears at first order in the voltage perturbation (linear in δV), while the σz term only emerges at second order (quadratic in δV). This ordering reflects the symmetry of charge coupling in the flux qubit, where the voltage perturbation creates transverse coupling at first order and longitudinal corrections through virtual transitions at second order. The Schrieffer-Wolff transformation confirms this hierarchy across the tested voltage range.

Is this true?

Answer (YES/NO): YES